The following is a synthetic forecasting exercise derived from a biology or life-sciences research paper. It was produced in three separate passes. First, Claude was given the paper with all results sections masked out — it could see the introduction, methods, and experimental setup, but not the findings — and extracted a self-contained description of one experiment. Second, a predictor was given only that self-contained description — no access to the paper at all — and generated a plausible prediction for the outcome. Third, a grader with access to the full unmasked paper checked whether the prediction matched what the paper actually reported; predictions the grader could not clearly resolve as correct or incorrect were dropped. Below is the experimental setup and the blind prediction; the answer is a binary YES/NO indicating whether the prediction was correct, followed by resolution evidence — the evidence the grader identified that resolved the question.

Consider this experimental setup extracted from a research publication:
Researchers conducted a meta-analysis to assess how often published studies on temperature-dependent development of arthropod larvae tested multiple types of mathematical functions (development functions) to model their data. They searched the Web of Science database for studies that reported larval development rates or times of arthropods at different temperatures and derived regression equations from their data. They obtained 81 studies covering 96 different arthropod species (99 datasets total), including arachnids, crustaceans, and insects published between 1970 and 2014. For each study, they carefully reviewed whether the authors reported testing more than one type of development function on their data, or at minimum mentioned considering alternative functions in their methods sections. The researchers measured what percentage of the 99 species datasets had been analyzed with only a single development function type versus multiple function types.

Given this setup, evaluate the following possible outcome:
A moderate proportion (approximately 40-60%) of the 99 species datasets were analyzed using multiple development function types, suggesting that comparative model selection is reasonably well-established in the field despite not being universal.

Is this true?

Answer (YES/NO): NO